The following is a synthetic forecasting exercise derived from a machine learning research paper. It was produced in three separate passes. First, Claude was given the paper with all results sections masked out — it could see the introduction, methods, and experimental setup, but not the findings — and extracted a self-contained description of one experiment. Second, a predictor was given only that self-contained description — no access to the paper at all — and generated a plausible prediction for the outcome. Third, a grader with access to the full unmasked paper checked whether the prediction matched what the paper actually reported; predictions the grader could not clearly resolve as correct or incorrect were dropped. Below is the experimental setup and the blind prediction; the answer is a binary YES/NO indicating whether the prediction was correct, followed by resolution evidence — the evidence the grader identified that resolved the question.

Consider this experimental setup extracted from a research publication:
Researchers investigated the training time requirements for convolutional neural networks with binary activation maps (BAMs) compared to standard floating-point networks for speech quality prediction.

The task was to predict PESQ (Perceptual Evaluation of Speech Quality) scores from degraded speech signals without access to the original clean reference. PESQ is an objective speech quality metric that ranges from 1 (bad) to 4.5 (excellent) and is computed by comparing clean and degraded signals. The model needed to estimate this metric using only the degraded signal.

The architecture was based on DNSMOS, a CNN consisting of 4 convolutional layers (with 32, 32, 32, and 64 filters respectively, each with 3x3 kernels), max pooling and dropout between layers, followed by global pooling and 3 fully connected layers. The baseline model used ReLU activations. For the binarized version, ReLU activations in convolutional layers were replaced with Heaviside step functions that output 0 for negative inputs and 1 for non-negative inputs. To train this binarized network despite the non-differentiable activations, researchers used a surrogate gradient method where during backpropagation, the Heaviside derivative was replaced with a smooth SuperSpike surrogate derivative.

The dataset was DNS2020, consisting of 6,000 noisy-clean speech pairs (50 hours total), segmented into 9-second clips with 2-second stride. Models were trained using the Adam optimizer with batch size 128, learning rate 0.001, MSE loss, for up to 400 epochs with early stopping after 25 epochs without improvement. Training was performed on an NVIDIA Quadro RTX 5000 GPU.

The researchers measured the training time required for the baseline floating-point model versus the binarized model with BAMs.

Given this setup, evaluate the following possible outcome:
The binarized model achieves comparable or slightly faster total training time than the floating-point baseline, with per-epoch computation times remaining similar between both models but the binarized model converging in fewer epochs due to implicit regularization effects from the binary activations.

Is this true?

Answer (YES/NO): NO